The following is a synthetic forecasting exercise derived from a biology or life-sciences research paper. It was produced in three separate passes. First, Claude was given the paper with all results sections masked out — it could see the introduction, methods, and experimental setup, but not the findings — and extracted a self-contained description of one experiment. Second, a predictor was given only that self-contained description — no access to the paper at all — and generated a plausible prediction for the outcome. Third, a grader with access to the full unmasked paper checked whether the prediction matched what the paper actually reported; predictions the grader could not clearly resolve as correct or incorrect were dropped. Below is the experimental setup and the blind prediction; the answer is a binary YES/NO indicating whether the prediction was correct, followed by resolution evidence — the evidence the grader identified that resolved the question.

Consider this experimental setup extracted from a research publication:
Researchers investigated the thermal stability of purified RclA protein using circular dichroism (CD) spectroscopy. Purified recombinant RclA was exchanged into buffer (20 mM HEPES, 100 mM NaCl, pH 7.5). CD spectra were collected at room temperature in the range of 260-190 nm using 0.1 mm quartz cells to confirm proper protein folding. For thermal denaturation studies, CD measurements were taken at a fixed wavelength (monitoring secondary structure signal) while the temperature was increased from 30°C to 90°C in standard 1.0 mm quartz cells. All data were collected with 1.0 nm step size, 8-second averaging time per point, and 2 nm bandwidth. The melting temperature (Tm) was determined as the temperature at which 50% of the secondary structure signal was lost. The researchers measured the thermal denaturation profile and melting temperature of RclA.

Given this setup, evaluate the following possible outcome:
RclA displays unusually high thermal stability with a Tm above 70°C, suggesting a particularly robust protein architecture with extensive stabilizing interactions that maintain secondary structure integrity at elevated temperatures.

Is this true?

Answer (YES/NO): NO